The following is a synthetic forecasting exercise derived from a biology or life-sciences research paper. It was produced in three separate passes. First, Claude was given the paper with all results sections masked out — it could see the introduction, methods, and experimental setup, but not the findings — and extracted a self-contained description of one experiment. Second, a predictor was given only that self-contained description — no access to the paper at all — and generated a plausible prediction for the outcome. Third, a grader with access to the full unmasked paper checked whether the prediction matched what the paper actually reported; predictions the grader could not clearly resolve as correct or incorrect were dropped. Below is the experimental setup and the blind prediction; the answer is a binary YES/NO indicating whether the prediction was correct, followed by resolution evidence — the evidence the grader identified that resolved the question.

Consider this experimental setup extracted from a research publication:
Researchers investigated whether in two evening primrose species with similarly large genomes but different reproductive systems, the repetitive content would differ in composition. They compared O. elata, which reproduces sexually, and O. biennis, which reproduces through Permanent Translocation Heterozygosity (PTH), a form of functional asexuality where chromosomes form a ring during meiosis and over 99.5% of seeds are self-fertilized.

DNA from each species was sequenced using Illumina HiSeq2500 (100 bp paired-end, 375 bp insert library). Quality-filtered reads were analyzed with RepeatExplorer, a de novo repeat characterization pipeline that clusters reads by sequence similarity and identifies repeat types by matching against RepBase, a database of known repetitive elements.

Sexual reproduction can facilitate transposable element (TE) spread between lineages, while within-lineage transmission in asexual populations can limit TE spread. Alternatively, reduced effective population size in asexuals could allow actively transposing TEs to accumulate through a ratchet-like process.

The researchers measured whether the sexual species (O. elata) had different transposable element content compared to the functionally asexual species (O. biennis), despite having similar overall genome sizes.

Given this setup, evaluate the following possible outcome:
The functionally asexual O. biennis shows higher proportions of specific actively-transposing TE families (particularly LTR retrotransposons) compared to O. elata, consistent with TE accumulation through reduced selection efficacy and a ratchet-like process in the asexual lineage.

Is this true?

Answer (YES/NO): NO